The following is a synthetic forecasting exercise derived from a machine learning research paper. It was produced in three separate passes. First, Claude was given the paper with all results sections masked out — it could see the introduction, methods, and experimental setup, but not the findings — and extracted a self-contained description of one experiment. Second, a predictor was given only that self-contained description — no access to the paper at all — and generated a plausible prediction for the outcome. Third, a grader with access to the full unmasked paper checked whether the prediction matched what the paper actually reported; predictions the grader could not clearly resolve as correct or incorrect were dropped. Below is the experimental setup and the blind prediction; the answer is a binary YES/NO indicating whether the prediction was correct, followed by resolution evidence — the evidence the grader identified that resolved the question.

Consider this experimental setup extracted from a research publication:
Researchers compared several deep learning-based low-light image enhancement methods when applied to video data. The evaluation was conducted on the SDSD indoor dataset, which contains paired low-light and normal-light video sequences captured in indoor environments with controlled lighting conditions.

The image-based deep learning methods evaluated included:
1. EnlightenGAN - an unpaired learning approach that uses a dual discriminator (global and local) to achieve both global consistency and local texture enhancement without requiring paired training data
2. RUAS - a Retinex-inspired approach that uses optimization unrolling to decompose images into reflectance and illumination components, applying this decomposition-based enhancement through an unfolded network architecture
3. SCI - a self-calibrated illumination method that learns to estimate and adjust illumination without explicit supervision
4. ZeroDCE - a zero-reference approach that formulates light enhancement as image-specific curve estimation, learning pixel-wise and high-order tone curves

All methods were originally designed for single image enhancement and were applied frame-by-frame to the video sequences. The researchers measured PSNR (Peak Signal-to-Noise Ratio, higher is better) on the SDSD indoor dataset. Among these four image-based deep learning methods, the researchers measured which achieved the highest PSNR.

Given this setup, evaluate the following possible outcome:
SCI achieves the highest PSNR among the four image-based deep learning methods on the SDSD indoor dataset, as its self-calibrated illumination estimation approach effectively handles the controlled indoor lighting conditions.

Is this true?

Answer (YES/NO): NO